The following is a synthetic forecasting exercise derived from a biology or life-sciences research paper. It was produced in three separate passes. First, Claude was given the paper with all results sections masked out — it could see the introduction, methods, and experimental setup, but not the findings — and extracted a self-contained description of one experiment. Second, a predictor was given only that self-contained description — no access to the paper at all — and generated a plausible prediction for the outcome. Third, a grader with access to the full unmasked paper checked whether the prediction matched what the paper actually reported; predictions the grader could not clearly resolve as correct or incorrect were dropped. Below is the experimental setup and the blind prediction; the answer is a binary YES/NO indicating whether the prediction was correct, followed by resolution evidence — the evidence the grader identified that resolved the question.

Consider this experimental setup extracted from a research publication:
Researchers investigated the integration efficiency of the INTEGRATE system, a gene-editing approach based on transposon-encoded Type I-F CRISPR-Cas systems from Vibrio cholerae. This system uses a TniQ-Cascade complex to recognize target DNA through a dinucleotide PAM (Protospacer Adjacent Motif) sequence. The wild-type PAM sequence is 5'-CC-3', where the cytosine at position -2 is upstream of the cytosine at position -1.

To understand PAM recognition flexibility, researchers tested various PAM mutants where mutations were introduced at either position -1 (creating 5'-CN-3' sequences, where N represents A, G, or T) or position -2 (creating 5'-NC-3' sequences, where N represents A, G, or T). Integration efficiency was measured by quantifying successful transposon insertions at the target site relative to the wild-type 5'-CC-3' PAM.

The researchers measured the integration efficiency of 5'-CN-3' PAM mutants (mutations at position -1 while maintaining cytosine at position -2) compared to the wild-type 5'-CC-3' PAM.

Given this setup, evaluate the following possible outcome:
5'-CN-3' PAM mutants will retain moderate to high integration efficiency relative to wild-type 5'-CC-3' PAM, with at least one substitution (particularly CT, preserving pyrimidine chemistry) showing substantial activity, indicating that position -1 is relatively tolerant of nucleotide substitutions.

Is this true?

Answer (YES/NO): YES